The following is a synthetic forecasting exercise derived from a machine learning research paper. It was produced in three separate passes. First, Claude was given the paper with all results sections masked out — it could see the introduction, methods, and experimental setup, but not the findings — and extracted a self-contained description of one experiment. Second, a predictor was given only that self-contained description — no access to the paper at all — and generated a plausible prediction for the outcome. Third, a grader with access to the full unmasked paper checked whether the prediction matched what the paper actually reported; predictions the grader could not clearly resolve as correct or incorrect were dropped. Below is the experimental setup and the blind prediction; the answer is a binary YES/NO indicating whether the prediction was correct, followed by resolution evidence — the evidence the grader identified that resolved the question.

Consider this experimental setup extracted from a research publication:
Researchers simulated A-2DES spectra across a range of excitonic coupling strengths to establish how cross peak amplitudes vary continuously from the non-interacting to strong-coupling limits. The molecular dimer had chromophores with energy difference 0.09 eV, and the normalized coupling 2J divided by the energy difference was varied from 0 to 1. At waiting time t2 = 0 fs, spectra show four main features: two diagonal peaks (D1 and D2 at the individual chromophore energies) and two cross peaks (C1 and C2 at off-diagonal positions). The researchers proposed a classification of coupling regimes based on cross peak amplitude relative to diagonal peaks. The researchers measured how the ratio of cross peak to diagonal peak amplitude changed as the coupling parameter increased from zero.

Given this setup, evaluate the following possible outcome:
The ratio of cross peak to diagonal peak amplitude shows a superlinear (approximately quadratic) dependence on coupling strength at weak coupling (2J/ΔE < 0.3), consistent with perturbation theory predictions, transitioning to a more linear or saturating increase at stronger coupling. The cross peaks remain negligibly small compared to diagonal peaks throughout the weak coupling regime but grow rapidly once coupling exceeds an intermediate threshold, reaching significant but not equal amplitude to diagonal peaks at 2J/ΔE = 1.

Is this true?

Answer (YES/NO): NO